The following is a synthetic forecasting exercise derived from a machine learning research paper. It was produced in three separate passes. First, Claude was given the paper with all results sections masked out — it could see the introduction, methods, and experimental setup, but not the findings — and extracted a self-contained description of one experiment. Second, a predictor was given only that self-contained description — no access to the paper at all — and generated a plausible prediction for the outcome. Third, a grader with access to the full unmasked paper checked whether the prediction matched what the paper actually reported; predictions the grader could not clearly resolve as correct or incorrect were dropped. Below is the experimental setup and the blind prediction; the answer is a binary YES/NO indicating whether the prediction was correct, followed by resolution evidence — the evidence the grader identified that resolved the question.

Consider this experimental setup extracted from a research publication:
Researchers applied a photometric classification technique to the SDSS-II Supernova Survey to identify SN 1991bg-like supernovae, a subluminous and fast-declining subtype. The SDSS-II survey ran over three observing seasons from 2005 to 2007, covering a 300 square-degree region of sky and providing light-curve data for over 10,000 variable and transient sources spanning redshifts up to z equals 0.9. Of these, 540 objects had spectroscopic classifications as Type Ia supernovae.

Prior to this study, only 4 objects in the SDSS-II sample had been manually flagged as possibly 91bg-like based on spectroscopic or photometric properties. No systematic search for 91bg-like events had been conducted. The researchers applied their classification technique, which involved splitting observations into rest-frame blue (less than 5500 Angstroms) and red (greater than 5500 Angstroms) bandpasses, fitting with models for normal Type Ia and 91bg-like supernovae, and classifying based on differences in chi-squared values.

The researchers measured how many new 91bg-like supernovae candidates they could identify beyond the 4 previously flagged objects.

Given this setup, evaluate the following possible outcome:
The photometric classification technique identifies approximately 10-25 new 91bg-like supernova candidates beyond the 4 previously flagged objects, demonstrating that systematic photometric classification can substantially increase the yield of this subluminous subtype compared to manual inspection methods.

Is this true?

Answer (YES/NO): YES